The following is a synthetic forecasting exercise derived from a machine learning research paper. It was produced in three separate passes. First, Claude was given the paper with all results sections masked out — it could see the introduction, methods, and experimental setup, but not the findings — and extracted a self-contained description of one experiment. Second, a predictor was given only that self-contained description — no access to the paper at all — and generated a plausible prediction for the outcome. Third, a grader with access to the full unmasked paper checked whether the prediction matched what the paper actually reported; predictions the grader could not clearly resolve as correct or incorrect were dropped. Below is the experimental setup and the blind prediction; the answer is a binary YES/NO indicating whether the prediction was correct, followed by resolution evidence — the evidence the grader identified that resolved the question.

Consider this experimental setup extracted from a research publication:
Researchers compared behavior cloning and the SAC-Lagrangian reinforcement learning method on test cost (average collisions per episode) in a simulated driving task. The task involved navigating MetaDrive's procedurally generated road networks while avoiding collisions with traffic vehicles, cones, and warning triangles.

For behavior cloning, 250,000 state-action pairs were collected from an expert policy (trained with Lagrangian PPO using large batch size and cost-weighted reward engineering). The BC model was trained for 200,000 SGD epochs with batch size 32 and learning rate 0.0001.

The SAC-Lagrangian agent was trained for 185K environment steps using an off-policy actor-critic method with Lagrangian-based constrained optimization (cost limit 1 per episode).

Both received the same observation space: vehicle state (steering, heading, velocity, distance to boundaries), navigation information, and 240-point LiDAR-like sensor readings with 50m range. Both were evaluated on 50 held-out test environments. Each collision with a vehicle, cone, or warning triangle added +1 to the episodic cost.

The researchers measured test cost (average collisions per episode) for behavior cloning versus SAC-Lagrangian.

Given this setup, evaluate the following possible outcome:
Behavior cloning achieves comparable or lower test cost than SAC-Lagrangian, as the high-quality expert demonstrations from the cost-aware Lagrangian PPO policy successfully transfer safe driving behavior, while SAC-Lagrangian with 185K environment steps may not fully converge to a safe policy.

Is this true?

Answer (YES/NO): YES